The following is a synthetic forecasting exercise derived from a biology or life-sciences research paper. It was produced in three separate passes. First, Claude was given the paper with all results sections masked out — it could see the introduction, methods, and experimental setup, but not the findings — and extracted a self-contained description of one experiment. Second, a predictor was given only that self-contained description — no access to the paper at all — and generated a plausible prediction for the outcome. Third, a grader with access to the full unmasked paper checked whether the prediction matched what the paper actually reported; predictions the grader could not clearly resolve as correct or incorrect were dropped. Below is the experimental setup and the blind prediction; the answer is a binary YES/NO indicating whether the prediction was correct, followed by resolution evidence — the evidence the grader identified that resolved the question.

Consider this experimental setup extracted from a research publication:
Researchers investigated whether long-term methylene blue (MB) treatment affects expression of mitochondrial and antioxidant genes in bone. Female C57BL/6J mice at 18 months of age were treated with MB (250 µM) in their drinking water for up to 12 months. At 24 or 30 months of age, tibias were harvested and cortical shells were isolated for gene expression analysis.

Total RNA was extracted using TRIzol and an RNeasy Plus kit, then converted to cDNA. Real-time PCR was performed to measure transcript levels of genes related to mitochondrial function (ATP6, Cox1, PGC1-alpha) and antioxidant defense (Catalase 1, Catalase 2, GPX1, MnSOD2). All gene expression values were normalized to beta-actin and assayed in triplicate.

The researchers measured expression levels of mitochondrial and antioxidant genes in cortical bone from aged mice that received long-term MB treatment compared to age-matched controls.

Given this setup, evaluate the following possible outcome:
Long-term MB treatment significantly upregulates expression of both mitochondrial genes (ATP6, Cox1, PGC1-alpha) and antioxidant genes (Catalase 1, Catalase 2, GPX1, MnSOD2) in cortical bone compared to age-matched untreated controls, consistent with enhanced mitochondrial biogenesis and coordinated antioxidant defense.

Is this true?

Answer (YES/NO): NO